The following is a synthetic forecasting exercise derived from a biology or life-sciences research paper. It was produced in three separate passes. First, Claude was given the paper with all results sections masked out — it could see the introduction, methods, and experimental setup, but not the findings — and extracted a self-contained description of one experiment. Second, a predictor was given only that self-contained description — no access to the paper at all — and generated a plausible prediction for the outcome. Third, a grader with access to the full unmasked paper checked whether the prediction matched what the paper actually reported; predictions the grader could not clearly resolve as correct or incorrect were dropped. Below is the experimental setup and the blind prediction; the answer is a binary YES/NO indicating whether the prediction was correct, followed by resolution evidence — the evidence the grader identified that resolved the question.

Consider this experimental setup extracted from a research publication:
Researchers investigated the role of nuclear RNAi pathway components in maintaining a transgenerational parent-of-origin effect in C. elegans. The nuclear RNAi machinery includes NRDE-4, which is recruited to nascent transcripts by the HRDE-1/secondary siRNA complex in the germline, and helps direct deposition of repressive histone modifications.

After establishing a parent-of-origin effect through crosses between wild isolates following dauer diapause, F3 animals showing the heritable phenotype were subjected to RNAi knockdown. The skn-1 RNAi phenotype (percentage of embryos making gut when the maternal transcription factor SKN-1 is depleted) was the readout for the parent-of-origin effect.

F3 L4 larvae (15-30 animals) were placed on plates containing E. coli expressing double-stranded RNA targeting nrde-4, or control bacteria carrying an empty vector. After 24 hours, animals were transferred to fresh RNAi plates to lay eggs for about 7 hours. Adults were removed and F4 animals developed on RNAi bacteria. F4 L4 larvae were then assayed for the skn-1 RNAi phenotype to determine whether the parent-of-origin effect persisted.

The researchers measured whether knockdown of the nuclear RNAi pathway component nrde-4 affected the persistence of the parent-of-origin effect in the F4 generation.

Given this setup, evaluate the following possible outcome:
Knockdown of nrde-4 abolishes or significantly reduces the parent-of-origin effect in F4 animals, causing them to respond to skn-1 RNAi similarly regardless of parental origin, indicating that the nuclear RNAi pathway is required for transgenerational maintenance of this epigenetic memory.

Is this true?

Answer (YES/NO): YES